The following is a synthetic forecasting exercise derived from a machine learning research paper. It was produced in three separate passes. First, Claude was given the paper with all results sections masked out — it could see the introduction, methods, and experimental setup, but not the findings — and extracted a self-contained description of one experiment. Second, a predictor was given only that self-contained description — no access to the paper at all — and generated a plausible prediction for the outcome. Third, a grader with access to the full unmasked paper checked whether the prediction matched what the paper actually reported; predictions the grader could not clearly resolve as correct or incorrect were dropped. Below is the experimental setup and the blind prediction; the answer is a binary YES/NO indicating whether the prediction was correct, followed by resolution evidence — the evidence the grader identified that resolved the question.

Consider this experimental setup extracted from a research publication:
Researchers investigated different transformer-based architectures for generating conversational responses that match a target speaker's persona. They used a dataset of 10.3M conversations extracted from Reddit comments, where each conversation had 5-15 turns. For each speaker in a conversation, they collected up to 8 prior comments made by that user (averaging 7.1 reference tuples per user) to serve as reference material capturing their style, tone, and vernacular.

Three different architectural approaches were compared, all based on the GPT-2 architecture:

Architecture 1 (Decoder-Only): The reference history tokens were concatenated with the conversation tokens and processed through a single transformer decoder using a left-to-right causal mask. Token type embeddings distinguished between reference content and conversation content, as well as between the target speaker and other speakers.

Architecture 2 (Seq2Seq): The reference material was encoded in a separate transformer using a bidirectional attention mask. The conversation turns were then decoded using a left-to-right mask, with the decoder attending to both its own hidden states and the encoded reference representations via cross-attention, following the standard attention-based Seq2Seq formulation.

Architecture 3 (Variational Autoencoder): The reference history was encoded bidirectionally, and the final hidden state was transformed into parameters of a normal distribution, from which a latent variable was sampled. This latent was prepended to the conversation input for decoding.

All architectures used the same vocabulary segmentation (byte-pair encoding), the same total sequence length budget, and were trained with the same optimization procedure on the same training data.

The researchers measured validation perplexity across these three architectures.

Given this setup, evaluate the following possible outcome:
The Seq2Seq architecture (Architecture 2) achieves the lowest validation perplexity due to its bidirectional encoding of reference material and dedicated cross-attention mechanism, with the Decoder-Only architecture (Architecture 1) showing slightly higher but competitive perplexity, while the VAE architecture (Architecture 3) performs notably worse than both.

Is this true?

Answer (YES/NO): NO